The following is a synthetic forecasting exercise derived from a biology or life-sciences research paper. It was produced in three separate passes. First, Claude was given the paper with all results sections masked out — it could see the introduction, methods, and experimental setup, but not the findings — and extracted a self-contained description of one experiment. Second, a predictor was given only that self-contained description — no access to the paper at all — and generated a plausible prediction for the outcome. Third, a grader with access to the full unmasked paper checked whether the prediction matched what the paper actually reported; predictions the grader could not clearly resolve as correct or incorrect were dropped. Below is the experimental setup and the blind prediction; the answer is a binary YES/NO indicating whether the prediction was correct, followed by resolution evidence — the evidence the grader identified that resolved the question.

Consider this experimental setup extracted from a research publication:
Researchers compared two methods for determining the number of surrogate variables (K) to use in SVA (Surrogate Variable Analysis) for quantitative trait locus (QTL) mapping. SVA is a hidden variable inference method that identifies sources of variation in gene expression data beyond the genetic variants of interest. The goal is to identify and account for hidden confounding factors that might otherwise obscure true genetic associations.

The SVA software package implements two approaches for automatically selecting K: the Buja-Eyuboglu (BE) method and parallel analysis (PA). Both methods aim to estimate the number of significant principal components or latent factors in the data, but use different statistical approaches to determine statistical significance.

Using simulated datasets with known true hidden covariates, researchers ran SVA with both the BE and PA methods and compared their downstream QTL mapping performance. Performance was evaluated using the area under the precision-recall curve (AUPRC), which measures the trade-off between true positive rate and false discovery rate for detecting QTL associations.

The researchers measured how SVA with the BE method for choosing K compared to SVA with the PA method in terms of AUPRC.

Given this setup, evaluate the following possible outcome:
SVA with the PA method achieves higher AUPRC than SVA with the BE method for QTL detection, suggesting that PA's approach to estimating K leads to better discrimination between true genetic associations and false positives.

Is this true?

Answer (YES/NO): NO